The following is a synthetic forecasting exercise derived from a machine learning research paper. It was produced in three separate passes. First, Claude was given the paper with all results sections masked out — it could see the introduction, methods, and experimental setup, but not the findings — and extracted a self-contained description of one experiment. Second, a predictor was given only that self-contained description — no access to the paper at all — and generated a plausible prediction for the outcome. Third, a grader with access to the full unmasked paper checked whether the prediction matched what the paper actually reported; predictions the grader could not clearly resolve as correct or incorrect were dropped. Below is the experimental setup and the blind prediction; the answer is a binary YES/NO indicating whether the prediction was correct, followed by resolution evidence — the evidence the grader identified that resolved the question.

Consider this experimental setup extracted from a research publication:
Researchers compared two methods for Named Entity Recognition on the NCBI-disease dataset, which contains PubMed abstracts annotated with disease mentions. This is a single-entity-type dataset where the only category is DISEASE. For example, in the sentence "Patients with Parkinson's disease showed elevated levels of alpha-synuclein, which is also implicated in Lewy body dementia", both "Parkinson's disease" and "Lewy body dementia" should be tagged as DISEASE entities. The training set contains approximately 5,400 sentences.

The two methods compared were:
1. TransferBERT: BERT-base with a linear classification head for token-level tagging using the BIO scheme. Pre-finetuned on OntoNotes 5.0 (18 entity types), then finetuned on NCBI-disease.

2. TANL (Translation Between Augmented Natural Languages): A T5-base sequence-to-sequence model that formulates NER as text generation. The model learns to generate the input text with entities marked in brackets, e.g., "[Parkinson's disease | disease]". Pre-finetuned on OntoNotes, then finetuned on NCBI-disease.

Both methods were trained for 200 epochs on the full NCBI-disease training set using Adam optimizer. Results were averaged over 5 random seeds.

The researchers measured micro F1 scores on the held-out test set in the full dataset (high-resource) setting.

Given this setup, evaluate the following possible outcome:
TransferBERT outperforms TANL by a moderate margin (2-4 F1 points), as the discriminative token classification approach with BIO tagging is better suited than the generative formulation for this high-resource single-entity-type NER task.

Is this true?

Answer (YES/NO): NO